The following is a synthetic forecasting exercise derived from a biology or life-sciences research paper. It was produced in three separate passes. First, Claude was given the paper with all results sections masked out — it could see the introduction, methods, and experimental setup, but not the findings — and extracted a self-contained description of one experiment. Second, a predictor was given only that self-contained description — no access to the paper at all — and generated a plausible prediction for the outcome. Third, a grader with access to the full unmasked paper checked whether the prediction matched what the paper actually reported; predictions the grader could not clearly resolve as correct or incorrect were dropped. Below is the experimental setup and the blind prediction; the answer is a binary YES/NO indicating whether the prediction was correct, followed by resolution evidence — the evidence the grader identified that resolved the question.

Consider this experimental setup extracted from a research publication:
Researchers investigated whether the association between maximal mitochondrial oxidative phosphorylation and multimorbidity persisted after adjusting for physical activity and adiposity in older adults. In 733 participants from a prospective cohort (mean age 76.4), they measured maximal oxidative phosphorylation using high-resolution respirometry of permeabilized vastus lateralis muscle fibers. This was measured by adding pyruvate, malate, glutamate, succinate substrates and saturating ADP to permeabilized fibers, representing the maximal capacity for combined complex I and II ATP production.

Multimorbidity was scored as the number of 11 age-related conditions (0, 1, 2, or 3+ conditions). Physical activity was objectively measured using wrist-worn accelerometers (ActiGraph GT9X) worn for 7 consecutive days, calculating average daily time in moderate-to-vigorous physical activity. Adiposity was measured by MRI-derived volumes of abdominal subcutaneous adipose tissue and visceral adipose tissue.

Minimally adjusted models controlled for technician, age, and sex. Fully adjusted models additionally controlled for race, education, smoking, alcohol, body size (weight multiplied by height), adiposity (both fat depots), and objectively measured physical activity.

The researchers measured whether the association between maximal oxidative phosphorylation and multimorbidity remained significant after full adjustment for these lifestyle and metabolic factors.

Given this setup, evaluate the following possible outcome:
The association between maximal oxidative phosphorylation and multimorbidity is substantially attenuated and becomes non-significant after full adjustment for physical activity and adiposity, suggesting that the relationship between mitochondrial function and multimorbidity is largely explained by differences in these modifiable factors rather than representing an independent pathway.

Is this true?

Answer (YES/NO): NO